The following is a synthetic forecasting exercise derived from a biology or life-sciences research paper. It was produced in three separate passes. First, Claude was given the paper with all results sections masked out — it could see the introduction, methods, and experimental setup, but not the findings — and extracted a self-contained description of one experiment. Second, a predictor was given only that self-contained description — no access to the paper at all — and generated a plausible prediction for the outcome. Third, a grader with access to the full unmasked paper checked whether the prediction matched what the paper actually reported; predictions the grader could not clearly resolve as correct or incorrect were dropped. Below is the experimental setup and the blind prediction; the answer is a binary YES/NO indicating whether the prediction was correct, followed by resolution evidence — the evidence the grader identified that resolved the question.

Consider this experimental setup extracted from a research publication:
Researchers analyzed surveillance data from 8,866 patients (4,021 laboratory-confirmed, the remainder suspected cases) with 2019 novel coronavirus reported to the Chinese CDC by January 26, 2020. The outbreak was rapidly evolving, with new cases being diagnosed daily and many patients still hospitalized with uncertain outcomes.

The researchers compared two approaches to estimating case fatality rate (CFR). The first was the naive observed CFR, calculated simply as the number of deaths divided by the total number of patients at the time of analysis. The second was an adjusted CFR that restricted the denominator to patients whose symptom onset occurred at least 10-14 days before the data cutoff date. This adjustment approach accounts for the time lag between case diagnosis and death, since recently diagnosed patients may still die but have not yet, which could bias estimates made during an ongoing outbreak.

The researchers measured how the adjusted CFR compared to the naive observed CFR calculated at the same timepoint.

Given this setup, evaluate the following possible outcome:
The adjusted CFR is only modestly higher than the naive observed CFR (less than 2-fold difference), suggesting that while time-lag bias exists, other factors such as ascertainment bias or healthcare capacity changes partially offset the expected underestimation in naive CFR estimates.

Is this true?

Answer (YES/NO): NO